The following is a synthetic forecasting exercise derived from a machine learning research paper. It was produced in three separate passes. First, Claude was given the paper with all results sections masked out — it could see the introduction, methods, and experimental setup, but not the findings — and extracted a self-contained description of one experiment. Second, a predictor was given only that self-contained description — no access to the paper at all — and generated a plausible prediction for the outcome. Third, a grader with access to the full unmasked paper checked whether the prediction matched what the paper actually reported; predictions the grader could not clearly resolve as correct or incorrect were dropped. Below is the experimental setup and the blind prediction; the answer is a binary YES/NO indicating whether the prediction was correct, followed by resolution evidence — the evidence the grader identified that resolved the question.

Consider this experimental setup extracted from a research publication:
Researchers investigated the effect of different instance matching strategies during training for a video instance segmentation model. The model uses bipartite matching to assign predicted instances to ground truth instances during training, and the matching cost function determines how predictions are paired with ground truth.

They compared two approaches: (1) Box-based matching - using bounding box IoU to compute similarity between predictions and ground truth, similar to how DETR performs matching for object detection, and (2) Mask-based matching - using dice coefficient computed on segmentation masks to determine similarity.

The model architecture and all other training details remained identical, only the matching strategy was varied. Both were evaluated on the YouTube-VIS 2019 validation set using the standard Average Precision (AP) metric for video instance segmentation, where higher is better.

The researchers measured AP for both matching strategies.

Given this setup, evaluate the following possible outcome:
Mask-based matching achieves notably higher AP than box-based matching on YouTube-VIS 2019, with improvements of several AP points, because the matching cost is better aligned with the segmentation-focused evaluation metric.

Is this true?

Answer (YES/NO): NO